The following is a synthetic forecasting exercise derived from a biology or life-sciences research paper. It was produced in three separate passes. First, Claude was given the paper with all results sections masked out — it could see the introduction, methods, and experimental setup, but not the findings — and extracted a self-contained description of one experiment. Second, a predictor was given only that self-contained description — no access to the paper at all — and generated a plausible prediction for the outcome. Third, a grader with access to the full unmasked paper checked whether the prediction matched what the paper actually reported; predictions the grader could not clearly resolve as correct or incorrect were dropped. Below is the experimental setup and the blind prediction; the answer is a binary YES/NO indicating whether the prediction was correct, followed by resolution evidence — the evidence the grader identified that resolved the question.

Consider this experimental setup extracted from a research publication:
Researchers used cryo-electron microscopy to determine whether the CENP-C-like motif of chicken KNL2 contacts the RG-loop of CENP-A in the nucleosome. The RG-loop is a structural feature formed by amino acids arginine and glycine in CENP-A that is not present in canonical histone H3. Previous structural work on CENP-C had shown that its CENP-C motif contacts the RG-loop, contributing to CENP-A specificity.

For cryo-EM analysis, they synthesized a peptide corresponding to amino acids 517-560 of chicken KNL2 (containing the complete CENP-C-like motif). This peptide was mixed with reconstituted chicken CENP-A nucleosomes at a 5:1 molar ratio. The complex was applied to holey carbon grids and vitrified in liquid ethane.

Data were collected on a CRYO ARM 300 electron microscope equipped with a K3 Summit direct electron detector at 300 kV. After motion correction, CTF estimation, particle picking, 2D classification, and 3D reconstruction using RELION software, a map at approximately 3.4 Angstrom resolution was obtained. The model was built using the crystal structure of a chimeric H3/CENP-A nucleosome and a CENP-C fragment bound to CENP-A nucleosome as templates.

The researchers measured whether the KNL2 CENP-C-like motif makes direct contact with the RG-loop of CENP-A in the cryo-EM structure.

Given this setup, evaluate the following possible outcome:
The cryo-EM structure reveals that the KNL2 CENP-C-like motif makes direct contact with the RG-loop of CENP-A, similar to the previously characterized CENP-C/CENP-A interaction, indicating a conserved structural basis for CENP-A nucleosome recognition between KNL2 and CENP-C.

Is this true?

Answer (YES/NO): YES